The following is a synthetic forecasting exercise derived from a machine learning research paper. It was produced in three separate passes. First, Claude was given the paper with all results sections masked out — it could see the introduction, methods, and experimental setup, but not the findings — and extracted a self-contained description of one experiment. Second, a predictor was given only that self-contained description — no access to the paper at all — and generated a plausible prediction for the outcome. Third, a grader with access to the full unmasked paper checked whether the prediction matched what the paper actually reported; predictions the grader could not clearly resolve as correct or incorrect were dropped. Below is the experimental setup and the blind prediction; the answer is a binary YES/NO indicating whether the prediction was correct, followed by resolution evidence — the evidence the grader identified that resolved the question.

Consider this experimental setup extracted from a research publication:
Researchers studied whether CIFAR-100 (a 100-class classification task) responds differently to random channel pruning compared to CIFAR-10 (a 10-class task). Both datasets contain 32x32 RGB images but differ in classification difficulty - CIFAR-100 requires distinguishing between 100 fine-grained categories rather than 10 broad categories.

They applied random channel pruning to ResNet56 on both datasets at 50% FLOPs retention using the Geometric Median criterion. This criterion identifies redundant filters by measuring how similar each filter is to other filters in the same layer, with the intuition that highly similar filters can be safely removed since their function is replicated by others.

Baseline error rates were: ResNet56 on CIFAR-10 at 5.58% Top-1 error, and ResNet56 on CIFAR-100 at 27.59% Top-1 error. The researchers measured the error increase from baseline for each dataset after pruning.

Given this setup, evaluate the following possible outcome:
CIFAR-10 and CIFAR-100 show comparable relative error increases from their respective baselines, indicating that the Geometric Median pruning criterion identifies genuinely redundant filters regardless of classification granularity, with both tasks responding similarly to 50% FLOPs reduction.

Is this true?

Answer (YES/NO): NO